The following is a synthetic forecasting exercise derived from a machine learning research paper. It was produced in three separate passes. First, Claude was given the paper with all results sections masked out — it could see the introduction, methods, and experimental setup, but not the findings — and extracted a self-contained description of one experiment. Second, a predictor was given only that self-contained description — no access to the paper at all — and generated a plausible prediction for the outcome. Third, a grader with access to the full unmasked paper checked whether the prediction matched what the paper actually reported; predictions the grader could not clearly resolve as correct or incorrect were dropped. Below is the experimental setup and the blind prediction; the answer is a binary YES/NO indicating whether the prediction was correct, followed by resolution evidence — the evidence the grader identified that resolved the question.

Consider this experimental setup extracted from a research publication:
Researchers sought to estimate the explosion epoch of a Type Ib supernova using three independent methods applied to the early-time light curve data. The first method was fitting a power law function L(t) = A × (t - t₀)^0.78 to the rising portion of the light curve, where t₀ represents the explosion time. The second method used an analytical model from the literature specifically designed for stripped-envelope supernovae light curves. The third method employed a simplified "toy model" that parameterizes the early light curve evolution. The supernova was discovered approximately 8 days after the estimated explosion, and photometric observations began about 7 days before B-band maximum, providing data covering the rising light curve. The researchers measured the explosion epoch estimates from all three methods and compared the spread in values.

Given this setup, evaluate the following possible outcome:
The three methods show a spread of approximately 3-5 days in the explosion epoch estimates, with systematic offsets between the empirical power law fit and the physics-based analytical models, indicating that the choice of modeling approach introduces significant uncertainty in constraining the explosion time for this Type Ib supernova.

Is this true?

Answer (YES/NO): NO